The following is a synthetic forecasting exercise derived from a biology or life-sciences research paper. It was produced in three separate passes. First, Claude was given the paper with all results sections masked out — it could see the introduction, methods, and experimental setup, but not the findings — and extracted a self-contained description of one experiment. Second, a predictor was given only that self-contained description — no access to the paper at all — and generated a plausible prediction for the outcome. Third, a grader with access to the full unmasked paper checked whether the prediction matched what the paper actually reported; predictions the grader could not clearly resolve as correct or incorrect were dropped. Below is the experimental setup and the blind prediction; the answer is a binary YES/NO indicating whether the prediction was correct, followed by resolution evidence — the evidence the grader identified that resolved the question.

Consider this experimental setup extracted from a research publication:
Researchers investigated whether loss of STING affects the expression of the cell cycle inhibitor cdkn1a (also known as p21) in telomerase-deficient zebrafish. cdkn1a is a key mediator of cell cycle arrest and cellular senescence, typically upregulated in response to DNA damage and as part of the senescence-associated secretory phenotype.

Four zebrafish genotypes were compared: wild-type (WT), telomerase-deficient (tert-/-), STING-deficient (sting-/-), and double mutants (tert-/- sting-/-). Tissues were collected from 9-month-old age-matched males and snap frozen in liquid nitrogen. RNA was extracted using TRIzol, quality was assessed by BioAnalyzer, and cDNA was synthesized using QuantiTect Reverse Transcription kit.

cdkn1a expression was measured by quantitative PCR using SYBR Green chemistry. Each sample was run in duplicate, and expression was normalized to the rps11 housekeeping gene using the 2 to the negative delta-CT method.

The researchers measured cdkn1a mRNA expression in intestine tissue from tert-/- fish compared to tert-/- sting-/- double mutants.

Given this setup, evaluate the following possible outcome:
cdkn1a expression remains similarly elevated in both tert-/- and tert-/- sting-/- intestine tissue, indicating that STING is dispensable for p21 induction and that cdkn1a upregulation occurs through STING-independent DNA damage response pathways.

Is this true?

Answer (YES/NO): NO